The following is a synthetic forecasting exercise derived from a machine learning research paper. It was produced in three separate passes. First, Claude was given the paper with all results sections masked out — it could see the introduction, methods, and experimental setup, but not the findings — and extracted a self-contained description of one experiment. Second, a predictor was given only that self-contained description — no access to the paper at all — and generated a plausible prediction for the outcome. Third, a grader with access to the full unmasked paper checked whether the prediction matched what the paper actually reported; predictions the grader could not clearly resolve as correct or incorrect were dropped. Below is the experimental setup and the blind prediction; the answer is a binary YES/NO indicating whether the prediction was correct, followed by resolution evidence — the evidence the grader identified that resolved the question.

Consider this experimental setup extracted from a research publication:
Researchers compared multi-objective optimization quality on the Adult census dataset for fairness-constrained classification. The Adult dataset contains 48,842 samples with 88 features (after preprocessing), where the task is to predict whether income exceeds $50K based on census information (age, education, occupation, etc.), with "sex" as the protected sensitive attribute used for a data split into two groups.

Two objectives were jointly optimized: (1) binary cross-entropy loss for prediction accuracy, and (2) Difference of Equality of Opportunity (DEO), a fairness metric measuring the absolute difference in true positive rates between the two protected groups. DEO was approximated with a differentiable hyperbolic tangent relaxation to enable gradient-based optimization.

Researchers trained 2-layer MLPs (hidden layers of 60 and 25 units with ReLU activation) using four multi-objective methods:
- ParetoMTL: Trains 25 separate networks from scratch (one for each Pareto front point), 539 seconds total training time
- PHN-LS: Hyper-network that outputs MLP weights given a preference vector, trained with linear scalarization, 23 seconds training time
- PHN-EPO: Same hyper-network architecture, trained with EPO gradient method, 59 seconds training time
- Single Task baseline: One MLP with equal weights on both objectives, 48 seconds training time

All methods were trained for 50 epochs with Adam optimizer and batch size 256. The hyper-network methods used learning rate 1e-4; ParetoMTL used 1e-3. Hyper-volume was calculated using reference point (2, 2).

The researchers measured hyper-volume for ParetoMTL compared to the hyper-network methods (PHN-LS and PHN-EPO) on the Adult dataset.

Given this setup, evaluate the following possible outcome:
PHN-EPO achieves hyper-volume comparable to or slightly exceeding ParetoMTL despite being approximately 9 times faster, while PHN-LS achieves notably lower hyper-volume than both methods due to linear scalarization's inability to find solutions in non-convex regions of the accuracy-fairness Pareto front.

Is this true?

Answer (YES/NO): NO